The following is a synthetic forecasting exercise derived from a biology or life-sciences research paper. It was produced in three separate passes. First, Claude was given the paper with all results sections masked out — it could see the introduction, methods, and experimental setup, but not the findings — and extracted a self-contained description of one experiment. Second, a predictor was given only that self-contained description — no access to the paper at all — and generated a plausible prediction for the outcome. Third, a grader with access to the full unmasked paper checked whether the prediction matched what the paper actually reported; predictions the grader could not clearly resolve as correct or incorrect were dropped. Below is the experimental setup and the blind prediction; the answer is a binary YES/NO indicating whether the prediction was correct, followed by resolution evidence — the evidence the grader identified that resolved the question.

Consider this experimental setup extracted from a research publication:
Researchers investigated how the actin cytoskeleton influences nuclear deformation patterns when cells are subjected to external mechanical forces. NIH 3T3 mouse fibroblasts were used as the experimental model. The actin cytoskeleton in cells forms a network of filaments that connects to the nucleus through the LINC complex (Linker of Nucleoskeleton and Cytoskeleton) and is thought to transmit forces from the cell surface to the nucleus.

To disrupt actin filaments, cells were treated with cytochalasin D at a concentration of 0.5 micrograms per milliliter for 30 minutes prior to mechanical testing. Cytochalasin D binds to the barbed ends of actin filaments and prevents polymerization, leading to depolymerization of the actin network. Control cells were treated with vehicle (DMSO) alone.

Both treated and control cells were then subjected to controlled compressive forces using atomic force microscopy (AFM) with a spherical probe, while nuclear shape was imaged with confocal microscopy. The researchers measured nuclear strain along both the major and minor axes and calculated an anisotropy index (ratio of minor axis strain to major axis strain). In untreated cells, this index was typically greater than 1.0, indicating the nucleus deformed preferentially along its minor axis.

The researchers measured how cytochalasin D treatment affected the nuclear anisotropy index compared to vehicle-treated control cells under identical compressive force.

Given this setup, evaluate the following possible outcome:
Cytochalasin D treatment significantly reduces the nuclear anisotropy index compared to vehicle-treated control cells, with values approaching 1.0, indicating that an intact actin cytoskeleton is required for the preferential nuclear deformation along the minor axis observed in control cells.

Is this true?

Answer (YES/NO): NO